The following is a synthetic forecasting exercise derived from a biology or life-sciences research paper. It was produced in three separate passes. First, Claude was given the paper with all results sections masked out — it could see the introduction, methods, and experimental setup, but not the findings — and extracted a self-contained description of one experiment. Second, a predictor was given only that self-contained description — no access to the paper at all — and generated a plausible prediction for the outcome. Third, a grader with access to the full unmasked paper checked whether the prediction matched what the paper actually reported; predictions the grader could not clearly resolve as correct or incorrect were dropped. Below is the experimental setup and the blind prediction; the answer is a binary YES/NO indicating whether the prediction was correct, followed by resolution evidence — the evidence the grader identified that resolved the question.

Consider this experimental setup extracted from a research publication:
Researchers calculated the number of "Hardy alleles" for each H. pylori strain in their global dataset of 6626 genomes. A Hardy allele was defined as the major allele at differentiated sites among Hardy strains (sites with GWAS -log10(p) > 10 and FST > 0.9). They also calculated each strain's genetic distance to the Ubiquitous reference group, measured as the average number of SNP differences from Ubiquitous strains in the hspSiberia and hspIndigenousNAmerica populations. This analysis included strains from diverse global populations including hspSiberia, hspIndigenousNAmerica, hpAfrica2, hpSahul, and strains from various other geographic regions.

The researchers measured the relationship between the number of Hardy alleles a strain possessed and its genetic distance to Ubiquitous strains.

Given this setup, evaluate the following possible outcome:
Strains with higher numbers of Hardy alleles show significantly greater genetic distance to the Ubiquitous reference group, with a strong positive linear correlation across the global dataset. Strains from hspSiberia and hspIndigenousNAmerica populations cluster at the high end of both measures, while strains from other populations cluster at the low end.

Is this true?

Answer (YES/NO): NO